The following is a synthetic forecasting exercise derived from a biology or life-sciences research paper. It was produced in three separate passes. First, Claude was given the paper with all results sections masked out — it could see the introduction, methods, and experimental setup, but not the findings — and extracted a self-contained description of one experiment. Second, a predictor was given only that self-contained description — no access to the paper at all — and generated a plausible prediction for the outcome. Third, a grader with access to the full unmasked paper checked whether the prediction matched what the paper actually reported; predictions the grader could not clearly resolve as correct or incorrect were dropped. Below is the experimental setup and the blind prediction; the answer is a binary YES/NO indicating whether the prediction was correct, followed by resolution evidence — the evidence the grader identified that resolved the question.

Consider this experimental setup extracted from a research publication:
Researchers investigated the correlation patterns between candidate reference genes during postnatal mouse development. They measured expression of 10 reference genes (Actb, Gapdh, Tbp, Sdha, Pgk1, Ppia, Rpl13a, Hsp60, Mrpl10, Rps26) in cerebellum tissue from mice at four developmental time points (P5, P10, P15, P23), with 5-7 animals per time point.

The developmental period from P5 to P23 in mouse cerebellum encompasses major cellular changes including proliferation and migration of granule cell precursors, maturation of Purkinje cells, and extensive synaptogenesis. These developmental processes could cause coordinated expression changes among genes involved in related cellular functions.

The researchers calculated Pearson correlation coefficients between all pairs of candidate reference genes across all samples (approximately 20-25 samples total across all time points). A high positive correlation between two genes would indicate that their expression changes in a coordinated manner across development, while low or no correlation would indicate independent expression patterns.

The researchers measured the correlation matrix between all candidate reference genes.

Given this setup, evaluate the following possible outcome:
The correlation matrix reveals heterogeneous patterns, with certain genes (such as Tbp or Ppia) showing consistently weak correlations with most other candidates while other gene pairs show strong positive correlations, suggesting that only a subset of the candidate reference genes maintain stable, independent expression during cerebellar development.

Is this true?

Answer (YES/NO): NO